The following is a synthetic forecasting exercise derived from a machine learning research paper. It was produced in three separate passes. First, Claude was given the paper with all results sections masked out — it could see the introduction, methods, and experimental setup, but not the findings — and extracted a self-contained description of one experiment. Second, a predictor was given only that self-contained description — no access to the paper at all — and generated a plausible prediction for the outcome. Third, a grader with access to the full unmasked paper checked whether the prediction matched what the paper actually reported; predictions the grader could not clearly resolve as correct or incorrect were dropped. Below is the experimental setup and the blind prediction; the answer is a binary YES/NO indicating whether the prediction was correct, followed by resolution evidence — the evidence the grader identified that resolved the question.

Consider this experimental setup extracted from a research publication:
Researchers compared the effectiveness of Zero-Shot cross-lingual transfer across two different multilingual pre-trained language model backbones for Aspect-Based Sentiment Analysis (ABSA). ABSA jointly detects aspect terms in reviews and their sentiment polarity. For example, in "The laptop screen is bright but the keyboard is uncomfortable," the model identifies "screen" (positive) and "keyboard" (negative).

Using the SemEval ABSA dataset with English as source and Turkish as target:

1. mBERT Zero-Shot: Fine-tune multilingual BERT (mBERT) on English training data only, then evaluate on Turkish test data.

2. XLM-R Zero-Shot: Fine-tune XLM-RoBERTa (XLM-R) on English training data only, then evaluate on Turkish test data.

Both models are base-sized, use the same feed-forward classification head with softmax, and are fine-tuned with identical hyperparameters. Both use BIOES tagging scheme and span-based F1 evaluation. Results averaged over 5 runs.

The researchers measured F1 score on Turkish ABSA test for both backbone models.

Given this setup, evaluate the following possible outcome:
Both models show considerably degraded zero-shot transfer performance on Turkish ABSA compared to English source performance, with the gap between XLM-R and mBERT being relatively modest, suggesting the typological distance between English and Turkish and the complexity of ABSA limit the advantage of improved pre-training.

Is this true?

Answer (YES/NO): NO